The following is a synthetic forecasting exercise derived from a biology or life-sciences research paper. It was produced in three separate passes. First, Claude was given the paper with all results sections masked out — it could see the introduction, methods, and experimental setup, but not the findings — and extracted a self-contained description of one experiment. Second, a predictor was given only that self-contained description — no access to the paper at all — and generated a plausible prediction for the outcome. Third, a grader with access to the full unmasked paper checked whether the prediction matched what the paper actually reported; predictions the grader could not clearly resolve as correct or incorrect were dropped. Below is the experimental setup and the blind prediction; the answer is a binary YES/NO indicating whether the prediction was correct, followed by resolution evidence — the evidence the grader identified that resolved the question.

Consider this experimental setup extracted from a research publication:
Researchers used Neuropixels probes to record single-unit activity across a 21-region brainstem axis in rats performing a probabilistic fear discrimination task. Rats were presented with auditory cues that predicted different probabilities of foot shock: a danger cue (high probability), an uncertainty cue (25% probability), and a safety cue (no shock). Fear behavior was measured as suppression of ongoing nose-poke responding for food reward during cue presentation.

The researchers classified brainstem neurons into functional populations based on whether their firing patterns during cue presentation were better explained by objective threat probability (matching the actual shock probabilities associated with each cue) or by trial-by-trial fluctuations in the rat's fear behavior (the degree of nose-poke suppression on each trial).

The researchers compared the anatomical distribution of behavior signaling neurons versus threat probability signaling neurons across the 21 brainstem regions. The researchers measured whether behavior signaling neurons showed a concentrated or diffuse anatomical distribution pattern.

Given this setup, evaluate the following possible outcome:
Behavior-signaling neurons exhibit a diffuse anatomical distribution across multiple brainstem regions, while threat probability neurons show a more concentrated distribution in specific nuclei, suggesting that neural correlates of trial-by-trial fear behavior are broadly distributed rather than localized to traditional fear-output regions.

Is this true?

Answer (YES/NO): YES